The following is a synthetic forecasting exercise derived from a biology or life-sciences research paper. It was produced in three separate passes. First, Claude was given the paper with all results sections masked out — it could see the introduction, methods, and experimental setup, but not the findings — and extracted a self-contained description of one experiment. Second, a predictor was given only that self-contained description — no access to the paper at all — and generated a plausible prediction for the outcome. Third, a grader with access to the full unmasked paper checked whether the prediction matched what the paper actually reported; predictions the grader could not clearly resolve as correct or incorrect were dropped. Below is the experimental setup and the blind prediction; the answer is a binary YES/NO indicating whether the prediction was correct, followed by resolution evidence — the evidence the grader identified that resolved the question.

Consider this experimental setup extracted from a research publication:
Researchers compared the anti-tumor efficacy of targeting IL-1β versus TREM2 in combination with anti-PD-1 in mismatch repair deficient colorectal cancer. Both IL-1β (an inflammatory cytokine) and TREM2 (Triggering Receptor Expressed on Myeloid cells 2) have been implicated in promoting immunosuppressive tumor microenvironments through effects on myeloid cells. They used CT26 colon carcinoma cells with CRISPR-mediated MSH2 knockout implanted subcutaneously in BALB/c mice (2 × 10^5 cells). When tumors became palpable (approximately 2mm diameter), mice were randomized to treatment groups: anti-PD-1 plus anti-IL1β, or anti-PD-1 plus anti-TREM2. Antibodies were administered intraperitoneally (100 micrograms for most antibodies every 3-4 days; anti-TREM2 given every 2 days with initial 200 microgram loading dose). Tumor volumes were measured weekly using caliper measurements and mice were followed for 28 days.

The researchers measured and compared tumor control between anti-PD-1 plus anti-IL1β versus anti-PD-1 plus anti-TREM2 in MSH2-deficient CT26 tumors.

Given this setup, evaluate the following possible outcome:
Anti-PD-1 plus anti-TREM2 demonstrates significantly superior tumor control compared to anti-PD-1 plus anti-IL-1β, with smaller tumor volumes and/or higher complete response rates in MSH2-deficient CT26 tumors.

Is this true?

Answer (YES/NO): YES